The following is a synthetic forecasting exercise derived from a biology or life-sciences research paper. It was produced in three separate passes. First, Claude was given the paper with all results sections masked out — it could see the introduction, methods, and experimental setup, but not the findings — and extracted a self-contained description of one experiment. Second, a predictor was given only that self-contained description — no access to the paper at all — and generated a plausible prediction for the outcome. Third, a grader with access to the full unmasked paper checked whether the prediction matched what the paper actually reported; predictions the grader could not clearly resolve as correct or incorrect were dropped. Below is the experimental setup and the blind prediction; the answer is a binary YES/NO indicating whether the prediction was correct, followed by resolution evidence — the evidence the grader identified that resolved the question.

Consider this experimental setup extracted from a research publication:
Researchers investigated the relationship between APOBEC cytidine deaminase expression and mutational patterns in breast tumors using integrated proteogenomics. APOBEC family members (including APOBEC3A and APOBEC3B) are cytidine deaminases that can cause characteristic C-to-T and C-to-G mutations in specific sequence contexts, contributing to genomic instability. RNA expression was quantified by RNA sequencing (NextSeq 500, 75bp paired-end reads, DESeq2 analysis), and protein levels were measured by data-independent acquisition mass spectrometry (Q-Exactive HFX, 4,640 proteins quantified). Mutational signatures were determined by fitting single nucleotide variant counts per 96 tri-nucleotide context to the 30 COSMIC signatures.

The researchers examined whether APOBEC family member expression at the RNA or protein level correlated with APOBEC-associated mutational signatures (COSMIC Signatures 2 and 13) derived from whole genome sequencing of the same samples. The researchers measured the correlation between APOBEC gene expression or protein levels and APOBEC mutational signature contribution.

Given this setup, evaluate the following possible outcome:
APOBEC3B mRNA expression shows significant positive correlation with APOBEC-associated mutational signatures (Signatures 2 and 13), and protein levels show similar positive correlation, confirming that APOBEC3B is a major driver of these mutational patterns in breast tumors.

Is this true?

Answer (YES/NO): NO